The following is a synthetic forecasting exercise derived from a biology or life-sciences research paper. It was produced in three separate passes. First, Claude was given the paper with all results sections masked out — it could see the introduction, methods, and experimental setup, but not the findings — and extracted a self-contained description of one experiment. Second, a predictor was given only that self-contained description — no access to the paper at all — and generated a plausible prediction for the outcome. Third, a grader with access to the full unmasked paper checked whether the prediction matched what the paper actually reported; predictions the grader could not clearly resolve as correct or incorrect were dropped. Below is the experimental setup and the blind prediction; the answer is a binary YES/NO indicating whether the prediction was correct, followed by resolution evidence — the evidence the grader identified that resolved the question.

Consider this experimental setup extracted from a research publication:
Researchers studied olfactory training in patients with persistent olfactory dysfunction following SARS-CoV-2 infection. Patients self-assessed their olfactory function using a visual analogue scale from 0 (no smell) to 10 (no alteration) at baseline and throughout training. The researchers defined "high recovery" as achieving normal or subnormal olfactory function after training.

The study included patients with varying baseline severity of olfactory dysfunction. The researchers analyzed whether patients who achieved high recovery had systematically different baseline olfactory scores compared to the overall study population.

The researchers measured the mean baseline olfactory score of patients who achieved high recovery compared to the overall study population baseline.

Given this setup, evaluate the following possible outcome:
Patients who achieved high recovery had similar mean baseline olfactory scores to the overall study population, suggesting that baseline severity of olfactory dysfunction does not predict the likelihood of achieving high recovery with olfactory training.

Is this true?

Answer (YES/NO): NO